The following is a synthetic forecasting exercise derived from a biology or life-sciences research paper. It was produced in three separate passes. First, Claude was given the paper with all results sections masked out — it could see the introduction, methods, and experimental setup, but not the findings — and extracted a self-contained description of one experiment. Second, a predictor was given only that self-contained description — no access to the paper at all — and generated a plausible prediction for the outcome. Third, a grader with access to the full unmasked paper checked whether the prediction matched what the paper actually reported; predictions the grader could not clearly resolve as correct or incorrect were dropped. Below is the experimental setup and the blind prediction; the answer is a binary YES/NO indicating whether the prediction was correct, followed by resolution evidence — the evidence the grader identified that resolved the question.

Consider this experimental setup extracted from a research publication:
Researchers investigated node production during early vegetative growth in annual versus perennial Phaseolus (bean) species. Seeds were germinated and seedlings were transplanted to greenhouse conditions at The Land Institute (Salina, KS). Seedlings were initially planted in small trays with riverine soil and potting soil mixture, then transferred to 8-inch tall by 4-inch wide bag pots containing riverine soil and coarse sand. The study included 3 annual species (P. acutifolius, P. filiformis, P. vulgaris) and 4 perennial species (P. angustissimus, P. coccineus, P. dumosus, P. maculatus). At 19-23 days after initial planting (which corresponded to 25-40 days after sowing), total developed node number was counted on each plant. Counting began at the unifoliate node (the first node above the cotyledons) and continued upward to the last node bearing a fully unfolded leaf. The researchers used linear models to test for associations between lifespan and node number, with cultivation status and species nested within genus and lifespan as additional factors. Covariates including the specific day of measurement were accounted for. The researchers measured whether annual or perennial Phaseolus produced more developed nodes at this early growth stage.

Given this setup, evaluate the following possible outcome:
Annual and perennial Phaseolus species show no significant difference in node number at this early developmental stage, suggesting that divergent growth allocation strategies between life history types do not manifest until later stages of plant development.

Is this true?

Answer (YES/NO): YES